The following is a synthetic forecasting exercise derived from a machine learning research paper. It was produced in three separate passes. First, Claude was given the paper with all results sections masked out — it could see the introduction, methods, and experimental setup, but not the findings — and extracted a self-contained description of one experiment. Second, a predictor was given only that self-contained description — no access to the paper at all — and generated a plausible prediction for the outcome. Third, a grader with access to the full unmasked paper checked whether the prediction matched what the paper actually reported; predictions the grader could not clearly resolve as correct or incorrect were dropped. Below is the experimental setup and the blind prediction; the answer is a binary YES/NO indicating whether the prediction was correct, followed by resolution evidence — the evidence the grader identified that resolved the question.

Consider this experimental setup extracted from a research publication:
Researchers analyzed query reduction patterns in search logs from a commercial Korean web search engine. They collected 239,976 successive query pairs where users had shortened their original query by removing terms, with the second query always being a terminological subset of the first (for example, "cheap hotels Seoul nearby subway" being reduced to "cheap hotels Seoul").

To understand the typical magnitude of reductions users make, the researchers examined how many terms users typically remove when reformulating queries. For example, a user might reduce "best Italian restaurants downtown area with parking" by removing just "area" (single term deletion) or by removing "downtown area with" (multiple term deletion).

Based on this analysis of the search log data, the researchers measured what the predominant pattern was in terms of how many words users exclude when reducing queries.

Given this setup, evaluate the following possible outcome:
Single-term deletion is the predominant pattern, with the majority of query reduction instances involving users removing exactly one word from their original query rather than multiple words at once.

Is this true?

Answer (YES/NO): YES